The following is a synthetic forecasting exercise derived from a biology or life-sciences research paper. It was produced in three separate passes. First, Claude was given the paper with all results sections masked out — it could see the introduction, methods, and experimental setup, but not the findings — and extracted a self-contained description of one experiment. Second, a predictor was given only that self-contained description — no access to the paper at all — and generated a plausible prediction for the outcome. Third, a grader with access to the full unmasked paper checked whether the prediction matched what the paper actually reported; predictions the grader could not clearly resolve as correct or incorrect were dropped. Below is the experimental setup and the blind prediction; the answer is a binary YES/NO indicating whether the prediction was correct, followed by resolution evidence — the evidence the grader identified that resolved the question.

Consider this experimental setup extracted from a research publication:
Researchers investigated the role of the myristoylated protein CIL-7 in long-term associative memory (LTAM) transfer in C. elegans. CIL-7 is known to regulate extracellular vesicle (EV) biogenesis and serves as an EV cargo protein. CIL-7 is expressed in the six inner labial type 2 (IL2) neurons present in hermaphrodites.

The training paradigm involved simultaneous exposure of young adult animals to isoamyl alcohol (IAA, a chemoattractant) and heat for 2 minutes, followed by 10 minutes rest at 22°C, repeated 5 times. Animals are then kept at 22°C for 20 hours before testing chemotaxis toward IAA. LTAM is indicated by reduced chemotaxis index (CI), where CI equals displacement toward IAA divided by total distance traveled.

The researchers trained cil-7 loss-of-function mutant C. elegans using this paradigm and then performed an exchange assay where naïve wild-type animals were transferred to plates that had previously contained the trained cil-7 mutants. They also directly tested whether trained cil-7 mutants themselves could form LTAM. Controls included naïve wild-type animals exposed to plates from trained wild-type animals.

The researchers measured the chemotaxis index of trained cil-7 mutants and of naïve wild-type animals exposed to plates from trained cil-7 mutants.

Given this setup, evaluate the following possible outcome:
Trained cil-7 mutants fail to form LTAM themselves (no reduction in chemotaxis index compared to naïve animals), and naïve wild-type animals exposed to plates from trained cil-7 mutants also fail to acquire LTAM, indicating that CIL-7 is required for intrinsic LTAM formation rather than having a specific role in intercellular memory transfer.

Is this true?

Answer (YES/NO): NO